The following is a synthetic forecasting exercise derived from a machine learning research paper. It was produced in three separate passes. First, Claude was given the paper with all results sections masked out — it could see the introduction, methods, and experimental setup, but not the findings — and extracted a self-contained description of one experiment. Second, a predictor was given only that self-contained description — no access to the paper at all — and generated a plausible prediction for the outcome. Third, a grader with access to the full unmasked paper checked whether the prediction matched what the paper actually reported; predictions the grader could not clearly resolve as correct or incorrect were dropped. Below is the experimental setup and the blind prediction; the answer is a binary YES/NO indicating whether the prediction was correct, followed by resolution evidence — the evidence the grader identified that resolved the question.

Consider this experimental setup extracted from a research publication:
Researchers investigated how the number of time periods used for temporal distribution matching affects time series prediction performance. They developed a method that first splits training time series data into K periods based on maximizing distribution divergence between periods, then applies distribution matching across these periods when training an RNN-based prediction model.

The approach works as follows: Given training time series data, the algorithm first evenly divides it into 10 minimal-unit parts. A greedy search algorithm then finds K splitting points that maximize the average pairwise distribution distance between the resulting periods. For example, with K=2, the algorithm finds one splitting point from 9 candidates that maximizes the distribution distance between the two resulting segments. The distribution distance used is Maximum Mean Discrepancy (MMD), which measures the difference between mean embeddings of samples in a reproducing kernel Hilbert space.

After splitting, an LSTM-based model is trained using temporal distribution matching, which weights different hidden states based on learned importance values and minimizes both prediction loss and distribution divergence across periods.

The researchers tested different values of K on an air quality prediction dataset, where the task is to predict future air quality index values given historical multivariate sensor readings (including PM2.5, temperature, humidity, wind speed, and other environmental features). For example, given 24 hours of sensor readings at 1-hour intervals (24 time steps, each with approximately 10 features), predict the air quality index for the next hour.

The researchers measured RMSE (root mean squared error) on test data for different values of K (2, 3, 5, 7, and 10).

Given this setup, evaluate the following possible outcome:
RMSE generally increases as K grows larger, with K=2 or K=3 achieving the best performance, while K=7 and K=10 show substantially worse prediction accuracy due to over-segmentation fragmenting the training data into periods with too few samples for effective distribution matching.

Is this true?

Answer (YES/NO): NO